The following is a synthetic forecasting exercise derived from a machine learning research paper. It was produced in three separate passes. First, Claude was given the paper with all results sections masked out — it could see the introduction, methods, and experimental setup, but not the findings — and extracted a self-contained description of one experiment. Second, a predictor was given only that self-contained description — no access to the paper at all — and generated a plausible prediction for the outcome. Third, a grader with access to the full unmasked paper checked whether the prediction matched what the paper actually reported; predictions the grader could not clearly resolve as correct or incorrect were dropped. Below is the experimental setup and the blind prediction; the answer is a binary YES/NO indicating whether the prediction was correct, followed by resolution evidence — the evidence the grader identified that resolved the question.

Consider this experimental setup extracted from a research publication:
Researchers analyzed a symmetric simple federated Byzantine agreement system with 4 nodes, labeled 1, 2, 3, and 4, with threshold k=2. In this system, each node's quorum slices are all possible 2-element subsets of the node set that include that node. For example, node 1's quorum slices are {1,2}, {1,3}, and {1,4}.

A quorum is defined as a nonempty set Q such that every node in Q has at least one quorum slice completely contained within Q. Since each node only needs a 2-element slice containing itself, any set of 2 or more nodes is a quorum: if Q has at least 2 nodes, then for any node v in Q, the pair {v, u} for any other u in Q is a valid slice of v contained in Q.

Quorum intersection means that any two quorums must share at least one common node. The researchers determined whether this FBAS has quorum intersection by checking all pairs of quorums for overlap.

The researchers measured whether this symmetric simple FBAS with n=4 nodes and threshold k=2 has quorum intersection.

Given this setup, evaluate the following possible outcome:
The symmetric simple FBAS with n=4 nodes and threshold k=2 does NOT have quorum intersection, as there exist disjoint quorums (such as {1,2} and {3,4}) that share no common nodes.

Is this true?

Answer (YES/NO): YES